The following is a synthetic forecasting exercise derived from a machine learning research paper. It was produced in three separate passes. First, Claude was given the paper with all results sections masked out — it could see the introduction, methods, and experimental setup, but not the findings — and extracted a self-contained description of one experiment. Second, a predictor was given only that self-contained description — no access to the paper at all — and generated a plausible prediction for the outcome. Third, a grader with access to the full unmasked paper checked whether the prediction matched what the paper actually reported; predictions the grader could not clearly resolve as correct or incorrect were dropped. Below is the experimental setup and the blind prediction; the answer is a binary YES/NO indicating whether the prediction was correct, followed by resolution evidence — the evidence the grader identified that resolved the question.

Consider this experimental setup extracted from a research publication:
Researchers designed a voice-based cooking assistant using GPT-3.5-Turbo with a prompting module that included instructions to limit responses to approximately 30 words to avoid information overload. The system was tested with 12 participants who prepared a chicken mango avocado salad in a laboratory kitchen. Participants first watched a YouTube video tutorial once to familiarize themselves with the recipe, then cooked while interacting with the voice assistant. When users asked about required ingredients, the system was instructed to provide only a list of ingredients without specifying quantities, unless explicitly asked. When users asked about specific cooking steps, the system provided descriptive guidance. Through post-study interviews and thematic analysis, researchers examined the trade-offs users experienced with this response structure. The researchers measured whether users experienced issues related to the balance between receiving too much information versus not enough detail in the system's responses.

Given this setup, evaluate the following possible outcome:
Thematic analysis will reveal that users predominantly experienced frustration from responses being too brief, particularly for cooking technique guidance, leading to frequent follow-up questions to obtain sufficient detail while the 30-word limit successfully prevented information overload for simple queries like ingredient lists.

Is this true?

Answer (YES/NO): NO